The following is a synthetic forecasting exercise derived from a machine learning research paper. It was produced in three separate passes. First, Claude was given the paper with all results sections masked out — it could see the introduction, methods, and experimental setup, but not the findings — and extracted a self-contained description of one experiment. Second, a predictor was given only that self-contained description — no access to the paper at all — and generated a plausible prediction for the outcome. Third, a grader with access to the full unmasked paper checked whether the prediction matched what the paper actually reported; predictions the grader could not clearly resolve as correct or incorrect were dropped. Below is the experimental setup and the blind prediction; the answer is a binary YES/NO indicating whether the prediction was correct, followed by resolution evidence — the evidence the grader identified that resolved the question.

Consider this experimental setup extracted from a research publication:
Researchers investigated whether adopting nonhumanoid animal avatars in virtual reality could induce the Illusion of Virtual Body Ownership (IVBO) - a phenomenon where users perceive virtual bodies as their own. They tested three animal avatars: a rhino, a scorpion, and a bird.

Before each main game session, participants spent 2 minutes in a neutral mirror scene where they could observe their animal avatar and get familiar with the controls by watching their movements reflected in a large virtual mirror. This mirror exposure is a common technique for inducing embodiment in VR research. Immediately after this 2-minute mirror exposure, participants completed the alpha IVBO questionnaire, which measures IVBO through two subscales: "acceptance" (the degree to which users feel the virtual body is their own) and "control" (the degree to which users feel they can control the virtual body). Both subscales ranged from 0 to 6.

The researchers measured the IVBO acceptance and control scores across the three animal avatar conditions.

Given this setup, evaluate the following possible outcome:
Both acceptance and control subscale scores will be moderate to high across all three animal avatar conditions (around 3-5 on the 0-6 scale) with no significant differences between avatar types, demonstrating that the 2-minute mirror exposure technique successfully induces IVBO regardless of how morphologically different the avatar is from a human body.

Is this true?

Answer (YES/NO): YES